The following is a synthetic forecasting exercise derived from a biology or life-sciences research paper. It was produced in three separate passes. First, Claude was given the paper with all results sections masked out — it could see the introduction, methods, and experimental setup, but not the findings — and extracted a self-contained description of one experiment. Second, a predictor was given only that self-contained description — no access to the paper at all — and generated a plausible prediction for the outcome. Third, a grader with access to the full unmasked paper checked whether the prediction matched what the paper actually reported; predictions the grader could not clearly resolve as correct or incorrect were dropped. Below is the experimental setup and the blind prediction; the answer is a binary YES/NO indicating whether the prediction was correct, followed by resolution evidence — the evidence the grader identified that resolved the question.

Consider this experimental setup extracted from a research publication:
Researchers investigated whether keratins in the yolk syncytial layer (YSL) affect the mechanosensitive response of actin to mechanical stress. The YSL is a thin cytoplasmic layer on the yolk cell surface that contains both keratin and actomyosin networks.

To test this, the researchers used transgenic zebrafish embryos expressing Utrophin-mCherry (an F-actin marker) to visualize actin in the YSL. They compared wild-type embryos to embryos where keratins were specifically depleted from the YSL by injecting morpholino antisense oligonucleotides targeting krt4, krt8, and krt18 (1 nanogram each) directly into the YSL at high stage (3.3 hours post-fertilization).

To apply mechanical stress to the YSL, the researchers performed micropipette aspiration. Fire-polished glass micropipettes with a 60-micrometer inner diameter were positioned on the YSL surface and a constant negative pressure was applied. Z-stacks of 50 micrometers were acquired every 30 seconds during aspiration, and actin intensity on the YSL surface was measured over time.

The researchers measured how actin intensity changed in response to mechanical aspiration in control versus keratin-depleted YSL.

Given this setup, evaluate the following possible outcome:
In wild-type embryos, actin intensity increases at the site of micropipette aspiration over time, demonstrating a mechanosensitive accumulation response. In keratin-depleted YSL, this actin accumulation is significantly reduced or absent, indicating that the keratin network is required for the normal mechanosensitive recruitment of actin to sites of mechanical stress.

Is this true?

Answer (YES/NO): YES